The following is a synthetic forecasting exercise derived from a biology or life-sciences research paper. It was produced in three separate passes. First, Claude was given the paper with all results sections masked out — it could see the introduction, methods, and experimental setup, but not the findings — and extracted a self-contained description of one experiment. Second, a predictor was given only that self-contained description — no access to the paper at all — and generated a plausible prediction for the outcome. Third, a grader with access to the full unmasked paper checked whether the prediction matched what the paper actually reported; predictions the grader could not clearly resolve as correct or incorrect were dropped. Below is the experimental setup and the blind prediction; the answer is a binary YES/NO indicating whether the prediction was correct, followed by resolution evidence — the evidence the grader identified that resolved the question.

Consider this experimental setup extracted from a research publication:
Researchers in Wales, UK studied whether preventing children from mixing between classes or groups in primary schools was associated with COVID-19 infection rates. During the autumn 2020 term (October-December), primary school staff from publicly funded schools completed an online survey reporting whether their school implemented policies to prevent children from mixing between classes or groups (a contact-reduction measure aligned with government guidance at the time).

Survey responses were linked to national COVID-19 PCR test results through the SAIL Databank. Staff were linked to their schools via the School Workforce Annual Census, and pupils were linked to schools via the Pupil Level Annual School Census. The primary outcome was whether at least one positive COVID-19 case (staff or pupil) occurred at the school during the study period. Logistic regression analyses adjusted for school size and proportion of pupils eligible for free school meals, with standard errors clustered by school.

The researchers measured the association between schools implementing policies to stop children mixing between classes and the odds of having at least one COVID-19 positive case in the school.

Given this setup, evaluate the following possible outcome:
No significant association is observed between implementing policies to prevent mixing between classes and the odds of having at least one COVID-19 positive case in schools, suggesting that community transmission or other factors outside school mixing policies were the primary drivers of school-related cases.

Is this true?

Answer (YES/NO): YES